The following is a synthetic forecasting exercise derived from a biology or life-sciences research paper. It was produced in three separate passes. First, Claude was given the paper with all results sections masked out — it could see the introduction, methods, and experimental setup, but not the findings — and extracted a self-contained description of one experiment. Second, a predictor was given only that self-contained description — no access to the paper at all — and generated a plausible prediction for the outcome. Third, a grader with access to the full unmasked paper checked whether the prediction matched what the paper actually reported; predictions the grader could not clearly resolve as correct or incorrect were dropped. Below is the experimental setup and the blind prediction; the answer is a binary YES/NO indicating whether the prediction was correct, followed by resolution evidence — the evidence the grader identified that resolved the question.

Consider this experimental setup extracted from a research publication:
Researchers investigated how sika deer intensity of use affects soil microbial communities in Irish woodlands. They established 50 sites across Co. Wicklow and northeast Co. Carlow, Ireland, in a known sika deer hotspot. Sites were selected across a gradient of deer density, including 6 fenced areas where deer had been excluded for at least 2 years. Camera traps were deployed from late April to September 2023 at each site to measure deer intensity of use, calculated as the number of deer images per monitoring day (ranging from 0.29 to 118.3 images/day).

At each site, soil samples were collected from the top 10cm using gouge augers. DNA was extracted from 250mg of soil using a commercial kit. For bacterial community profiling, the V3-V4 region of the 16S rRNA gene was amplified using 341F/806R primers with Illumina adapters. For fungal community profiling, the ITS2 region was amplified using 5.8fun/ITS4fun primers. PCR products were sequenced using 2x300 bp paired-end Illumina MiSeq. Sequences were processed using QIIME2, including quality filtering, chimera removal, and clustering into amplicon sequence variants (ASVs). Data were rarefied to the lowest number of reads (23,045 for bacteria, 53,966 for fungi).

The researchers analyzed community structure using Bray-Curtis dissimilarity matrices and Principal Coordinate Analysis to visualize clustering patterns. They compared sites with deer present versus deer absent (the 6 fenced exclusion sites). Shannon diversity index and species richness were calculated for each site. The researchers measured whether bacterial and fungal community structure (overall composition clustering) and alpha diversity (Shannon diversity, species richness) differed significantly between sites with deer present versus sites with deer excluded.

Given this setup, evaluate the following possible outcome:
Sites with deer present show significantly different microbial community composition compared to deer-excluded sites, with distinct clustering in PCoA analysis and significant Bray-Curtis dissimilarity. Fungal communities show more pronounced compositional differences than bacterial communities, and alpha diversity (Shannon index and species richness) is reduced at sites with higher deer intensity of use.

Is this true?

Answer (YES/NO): NO